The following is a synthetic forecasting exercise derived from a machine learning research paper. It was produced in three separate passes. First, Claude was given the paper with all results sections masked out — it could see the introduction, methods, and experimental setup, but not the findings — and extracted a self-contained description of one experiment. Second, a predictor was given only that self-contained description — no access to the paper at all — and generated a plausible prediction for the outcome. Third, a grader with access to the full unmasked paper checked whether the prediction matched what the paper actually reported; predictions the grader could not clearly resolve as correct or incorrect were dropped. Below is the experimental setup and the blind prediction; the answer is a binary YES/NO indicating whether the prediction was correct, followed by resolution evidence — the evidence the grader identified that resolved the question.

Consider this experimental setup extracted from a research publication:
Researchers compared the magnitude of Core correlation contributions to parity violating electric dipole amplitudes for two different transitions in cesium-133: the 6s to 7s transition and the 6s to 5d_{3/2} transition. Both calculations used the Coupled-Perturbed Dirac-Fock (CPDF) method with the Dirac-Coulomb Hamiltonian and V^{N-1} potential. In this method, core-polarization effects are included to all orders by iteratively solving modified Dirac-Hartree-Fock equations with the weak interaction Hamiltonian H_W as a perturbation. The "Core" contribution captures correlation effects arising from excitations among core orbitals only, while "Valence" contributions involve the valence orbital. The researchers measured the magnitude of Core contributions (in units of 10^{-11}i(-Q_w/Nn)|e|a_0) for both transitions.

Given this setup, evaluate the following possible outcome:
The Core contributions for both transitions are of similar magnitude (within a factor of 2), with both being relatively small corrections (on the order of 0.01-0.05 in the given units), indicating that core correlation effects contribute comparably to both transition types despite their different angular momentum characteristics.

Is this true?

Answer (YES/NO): NO